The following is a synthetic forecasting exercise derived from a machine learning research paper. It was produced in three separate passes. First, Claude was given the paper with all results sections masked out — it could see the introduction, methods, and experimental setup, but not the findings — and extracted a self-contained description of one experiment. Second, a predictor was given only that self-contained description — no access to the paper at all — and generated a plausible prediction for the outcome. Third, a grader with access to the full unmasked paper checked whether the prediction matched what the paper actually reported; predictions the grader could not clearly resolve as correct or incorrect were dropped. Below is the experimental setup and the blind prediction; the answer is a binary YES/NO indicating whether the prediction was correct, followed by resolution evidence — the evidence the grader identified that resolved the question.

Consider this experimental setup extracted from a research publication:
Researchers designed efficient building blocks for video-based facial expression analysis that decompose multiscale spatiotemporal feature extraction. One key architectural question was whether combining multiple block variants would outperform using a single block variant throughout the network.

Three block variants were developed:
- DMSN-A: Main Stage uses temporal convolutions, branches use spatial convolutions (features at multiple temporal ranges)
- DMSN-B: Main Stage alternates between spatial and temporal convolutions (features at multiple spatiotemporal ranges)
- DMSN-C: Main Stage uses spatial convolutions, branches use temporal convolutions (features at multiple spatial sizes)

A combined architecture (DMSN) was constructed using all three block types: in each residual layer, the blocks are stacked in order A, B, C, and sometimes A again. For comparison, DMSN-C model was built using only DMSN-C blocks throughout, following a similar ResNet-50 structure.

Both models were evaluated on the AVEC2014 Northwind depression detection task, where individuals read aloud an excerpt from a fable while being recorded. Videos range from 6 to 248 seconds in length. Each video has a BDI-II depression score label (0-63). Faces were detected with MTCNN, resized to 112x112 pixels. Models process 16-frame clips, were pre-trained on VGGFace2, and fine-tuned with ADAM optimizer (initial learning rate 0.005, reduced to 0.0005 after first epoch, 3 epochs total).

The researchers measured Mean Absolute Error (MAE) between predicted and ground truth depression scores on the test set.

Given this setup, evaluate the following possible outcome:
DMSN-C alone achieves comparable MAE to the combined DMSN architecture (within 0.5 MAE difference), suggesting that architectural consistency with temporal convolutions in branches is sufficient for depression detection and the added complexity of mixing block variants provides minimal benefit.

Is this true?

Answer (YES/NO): NO